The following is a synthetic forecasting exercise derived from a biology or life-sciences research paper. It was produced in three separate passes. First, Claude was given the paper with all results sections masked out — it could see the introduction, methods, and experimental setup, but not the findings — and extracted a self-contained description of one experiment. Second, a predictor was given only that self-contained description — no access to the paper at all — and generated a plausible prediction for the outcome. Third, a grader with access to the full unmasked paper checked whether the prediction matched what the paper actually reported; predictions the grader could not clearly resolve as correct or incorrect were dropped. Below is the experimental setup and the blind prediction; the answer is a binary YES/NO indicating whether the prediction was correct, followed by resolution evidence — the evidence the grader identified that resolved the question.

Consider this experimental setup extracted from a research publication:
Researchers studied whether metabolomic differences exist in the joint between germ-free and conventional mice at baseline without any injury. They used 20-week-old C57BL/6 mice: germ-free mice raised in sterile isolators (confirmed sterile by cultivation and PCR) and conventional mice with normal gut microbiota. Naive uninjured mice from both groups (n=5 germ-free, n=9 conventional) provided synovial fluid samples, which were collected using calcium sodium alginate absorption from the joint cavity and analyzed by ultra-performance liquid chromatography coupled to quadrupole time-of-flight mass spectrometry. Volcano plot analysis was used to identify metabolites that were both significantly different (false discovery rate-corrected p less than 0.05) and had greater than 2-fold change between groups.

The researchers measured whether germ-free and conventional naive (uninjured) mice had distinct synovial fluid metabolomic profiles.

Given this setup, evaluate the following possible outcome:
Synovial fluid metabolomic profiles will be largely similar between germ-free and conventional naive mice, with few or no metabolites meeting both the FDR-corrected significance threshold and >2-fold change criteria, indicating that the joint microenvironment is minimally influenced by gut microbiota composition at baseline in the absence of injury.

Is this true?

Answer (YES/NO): NO